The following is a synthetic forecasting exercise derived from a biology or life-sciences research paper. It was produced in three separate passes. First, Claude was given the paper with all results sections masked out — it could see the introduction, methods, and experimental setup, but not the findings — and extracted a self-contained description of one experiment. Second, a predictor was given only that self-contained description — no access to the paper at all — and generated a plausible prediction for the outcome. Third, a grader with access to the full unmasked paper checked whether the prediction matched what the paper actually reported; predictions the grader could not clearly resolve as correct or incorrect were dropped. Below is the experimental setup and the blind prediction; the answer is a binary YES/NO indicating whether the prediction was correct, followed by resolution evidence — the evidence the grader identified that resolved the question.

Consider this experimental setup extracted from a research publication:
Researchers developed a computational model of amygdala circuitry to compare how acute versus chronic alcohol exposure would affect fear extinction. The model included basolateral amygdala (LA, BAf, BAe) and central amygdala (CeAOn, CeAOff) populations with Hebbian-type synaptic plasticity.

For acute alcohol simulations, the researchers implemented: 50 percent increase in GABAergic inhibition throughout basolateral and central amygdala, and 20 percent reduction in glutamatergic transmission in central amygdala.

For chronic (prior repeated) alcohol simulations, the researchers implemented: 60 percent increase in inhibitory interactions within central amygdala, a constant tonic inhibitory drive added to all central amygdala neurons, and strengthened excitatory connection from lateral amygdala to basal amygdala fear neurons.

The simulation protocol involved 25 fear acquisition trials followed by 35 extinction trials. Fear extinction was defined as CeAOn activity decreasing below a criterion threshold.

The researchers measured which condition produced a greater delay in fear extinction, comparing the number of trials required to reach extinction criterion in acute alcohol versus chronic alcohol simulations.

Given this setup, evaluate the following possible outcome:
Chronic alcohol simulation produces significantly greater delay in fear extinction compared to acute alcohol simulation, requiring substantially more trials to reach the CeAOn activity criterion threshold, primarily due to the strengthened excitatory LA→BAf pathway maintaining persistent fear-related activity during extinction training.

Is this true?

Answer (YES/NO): NO